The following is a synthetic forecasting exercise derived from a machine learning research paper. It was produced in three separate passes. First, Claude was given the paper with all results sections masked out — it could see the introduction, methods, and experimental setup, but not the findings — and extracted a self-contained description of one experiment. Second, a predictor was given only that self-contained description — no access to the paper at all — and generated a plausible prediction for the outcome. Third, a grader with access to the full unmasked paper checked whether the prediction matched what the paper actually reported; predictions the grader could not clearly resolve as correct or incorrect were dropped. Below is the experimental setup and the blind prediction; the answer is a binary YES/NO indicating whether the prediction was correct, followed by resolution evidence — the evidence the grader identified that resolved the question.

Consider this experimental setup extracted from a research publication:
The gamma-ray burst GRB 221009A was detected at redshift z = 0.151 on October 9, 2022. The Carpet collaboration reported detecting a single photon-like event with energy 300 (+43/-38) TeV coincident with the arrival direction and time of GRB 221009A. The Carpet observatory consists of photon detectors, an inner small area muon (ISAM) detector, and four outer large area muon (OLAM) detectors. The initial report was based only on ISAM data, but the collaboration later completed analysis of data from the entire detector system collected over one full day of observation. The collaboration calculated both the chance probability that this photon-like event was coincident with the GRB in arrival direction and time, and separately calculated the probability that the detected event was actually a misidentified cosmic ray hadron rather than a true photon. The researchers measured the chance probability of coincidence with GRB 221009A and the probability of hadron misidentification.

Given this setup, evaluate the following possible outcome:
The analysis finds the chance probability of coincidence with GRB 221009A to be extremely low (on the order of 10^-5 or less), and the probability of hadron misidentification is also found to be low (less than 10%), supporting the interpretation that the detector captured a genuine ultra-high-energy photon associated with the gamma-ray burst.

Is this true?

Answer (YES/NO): NO